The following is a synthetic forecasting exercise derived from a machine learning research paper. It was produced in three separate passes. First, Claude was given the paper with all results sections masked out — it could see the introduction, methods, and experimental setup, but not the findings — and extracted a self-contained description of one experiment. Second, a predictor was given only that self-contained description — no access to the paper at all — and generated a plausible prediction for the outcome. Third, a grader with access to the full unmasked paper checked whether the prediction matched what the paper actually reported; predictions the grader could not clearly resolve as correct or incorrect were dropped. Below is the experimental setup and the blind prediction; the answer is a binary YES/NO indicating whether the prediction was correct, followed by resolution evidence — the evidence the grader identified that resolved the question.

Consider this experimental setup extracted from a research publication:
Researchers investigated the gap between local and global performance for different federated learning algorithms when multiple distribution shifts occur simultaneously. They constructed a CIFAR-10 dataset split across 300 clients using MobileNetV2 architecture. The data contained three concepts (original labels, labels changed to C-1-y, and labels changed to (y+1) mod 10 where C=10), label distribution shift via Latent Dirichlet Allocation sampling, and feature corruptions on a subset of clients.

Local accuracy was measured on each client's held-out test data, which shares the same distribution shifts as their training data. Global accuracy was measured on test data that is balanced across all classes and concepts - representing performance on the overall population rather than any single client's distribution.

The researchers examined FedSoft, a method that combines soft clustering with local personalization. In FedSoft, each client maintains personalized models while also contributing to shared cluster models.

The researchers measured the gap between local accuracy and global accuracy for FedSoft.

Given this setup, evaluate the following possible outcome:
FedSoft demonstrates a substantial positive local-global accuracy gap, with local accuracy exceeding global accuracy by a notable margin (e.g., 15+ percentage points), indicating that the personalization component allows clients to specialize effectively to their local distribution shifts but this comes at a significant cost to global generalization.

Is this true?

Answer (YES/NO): YES